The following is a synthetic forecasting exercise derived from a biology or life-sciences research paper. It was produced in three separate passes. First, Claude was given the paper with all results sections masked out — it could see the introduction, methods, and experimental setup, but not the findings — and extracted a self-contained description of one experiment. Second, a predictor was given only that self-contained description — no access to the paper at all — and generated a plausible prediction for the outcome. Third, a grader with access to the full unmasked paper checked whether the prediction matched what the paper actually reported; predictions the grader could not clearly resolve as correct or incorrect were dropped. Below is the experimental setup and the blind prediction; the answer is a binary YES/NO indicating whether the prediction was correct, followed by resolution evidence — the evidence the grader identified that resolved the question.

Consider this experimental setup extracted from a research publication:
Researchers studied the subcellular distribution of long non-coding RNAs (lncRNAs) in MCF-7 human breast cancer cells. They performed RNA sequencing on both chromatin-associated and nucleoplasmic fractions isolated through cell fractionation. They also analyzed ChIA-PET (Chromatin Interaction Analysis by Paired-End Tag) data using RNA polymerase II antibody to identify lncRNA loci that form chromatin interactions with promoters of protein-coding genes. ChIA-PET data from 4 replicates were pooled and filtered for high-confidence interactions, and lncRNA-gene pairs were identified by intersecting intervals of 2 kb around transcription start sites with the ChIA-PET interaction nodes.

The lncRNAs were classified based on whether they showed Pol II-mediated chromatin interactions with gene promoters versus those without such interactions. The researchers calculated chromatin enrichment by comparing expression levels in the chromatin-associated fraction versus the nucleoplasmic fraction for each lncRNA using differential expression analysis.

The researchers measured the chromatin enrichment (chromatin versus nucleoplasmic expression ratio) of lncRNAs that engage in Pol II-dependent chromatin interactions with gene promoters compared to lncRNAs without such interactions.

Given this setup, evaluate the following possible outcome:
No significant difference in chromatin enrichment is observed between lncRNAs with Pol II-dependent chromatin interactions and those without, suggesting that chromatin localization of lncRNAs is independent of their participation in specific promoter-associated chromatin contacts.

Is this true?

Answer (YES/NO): NO